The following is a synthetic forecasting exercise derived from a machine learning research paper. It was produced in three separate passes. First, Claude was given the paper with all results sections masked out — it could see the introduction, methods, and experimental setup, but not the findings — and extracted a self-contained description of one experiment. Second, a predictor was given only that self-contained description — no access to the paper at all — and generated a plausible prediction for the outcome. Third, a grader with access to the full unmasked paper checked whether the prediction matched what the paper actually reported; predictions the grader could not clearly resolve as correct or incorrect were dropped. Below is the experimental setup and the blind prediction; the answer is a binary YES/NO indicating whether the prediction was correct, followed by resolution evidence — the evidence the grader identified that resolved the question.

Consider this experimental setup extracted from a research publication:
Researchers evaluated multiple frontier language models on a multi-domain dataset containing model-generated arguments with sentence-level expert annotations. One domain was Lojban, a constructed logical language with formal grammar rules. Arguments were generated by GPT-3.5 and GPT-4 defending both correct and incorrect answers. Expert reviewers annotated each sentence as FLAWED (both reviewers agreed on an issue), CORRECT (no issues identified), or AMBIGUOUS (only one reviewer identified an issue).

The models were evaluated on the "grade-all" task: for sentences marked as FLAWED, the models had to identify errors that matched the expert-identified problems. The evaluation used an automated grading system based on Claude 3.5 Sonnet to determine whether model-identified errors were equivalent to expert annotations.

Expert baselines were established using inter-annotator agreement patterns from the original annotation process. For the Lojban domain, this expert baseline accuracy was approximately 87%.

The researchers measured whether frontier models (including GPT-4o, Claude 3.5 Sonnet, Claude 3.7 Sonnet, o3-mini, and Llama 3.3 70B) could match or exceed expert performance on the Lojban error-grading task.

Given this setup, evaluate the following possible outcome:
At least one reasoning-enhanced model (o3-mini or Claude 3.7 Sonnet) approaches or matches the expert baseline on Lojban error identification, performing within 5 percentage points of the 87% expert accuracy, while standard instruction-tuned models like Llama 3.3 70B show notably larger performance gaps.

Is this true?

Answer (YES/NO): NO